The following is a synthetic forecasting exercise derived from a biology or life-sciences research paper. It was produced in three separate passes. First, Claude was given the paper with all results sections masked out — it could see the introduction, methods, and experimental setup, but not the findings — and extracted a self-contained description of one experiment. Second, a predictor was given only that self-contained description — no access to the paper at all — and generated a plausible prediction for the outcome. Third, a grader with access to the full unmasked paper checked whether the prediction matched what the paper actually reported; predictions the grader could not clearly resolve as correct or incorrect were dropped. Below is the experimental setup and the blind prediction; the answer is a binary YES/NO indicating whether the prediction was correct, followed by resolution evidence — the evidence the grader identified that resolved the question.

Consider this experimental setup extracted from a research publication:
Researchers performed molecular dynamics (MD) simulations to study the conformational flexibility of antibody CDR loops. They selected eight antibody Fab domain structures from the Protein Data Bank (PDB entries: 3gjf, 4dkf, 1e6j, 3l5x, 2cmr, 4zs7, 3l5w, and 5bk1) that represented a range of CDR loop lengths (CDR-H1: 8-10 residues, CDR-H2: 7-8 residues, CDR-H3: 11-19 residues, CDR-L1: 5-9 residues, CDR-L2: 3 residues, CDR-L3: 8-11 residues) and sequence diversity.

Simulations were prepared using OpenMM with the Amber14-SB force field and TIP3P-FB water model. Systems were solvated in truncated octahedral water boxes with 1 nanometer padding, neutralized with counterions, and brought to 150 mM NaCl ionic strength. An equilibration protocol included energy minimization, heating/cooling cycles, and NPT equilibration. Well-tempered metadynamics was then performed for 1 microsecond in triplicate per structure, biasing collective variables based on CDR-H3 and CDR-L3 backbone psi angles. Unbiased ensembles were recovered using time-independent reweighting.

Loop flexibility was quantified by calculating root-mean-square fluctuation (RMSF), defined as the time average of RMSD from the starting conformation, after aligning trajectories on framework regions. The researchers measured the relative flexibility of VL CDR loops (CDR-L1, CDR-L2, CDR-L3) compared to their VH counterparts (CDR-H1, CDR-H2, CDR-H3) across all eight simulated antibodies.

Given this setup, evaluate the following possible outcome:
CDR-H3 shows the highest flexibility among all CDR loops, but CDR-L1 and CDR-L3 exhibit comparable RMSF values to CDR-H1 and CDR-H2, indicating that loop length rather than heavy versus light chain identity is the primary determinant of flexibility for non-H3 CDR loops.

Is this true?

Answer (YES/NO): NO